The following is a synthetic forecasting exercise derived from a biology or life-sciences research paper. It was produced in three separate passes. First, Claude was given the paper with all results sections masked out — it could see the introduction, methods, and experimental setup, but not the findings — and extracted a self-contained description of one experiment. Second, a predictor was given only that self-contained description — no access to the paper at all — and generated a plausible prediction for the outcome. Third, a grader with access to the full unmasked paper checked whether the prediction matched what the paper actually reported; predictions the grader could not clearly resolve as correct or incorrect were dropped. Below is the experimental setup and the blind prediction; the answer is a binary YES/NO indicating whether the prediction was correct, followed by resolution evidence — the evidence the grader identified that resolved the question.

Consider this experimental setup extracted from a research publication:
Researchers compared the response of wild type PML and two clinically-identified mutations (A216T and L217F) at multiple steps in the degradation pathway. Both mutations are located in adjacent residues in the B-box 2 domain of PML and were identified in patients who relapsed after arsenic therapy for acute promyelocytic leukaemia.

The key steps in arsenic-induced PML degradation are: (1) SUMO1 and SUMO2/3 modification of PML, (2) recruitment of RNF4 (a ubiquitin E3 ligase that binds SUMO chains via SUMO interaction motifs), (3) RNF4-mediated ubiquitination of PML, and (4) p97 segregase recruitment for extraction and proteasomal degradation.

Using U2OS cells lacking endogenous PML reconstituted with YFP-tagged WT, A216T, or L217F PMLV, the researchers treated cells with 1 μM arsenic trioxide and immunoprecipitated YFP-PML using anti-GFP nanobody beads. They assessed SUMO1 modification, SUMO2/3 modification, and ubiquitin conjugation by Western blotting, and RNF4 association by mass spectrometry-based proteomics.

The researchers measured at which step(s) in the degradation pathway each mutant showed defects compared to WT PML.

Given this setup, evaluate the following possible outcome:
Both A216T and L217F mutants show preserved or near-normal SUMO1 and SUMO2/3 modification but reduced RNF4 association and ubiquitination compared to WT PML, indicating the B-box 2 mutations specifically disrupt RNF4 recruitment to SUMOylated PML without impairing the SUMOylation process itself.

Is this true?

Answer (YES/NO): NO